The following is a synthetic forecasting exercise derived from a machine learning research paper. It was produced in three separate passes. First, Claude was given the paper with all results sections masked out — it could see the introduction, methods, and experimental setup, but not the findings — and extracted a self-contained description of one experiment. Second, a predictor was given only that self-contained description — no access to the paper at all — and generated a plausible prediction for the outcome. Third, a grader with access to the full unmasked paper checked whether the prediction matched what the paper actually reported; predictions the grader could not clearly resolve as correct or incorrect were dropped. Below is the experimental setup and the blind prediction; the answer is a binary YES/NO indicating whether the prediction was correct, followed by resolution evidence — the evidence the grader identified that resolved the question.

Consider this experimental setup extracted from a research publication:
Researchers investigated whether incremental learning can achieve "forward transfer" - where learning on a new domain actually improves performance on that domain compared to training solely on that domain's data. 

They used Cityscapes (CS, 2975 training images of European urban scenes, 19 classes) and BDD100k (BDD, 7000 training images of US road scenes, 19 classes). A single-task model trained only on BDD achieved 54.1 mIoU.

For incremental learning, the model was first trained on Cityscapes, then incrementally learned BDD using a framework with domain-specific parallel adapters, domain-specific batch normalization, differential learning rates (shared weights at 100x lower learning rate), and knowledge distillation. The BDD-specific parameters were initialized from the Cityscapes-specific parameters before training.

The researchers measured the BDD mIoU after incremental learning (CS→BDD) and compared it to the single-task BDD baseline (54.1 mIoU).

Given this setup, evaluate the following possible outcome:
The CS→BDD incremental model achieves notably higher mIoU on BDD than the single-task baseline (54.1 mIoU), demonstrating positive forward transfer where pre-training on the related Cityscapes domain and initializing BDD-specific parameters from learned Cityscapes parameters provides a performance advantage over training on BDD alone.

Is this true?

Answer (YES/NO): YES